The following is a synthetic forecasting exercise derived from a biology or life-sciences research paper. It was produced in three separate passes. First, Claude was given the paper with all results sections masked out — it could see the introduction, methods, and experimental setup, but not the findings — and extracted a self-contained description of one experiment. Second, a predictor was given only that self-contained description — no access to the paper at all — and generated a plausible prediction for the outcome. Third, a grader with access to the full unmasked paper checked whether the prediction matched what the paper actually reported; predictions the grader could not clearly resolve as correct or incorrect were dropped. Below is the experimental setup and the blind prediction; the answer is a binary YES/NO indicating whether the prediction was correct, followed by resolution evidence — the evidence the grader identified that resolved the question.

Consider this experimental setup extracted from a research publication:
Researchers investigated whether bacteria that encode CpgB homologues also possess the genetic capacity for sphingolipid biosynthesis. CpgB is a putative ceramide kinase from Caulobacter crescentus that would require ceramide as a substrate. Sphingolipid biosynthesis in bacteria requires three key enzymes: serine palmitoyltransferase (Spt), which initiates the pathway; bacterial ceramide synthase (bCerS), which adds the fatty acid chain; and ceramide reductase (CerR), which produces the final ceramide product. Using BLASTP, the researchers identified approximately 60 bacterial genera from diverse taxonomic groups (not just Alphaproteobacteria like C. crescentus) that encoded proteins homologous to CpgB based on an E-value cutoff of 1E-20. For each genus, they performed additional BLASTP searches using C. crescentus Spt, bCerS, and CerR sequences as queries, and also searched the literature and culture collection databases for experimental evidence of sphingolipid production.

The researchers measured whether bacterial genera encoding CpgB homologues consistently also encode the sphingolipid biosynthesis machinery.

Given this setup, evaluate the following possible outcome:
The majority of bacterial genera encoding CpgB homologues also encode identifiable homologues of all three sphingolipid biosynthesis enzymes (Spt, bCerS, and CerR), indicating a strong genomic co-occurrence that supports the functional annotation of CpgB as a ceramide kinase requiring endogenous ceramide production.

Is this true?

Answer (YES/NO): YES